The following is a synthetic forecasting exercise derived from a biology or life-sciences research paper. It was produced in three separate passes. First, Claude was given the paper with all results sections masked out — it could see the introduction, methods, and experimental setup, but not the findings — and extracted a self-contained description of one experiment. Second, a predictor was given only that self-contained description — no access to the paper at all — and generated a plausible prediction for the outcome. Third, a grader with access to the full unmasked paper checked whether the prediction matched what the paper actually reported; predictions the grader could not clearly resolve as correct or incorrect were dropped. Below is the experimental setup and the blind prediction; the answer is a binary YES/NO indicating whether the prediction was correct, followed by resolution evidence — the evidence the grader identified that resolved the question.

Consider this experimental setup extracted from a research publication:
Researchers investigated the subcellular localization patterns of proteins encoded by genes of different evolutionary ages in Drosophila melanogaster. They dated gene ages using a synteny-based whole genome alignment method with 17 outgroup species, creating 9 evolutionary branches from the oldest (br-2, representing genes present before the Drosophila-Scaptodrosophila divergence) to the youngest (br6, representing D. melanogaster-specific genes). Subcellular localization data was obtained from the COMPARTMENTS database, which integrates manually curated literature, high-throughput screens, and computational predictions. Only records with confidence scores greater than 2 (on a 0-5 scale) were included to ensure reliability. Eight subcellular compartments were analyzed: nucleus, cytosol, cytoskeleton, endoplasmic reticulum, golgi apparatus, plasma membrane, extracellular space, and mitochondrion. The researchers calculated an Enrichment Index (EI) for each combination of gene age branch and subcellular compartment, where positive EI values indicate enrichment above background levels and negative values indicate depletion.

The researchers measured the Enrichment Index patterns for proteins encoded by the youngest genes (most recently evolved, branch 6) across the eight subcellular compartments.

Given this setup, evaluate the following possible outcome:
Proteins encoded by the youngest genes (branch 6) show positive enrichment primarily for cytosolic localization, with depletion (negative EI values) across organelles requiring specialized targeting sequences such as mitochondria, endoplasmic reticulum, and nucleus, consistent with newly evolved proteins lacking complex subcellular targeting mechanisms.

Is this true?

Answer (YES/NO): NO